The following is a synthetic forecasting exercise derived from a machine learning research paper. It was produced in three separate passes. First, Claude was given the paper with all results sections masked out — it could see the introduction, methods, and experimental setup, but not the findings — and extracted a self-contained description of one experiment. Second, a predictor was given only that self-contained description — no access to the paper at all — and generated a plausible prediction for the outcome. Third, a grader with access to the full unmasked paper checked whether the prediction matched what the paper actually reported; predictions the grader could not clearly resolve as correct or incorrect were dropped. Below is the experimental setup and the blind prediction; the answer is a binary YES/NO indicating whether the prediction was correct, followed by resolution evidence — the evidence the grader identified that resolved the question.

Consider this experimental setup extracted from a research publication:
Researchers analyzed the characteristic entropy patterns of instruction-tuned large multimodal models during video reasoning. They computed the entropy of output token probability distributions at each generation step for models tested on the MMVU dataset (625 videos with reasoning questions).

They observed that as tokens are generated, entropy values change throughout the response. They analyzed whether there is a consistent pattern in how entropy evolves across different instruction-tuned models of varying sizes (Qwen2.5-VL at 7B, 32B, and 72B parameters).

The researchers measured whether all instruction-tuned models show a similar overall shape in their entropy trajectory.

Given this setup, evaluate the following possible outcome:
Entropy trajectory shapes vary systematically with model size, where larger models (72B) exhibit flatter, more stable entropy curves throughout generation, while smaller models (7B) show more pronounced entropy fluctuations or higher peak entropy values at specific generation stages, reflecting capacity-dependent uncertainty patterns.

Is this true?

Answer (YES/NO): NO